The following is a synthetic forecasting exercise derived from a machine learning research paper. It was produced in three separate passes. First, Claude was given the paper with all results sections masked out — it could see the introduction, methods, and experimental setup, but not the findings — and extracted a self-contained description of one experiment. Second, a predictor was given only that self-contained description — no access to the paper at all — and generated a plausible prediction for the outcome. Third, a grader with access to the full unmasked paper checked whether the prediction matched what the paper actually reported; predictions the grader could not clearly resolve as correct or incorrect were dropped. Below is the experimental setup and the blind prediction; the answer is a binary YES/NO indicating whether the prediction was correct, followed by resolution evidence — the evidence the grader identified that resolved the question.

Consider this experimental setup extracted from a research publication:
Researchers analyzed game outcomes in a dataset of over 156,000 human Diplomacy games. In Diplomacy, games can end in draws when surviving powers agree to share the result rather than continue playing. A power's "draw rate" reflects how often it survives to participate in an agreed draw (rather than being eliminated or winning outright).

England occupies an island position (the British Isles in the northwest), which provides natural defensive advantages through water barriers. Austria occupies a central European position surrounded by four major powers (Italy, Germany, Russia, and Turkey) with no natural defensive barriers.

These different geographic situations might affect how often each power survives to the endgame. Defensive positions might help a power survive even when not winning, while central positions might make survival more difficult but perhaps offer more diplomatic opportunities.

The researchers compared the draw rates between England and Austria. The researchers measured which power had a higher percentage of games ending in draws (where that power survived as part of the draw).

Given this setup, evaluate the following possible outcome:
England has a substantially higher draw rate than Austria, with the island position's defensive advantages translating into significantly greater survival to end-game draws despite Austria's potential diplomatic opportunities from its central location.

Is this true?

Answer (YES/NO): YES